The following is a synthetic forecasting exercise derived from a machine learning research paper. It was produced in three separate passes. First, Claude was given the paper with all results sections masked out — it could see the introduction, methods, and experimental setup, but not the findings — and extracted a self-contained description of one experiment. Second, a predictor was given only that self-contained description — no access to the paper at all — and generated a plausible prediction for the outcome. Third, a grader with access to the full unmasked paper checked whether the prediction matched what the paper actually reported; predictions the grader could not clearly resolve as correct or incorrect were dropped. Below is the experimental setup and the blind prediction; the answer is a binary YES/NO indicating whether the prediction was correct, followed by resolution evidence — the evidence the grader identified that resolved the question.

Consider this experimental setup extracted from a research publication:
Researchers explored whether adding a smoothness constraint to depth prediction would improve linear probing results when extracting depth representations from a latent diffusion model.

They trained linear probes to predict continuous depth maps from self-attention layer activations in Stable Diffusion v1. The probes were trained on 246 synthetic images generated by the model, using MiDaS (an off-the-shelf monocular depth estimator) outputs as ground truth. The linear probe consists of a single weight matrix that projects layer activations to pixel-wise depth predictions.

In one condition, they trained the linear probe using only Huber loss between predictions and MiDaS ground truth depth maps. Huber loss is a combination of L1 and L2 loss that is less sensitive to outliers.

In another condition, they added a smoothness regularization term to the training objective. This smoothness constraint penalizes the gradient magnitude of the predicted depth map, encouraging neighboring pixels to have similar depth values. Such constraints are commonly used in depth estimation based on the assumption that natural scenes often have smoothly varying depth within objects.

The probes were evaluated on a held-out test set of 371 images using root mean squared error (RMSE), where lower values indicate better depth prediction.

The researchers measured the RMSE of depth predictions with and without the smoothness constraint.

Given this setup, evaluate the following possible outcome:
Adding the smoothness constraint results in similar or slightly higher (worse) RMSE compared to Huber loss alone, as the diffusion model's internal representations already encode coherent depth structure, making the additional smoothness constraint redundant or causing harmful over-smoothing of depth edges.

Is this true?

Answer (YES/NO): YES